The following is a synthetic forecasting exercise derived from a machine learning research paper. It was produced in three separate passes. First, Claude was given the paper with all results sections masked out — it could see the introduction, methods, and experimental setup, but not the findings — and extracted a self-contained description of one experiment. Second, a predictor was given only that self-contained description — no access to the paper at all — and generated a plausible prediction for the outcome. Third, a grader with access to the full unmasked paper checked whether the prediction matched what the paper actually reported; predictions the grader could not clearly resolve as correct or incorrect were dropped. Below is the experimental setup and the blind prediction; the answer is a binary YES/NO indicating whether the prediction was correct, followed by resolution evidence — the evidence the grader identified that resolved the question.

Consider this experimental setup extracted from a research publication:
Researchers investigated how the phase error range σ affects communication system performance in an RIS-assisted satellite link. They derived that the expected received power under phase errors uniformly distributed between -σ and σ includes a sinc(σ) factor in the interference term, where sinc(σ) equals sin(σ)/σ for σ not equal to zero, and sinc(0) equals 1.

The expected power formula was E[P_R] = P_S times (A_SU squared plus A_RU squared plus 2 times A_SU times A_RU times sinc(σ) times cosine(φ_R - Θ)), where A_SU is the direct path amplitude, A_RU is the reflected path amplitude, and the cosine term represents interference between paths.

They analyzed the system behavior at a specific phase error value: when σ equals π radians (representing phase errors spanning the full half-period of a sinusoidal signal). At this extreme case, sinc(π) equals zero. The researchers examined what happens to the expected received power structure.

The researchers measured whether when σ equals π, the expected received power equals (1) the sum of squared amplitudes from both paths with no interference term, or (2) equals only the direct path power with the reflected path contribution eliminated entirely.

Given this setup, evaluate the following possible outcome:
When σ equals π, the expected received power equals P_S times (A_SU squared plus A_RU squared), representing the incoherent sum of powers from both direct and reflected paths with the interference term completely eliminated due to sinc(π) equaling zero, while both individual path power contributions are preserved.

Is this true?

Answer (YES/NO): YES